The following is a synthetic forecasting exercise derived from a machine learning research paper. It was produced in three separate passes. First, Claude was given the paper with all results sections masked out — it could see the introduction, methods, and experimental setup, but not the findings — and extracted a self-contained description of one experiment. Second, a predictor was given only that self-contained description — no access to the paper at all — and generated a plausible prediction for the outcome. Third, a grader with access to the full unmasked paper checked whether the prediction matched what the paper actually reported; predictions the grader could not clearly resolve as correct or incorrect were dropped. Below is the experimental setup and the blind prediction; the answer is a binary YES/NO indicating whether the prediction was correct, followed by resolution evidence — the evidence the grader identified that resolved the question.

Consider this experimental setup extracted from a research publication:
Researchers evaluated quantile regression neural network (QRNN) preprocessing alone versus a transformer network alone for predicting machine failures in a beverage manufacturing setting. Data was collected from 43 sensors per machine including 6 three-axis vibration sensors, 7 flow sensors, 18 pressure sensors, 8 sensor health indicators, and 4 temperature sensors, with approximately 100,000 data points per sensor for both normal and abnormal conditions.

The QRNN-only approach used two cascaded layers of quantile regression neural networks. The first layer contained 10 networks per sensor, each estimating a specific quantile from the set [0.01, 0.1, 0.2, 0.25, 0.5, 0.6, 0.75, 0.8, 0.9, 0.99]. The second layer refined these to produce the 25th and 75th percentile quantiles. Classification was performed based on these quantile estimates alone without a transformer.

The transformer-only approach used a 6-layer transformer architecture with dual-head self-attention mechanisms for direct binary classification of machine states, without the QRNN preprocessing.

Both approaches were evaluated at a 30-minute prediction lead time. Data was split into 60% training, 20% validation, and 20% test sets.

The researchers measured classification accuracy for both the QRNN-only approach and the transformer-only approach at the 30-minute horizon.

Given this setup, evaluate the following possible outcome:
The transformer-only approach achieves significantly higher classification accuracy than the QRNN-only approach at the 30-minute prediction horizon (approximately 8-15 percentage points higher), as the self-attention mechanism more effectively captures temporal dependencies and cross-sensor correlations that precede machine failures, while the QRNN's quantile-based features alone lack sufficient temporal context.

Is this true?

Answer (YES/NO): YES